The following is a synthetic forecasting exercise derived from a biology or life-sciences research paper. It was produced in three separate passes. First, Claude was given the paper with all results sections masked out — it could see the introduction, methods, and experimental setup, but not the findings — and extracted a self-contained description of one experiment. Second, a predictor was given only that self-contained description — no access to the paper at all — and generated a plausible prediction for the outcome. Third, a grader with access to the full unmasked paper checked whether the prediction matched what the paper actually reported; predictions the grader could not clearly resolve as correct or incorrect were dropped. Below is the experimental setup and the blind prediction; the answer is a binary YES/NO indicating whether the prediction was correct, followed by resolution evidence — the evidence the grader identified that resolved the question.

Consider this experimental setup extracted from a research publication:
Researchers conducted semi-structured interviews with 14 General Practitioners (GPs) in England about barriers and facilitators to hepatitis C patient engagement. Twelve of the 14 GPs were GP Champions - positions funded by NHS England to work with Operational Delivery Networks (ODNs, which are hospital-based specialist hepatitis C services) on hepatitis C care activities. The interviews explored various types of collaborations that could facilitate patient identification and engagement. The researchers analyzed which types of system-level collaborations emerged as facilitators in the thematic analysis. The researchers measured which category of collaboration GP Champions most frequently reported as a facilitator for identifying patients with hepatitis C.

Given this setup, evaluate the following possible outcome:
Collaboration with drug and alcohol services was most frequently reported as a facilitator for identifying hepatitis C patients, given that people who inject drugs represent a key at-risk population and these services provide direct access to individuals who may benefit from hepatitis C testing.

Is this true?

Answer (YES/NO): NO